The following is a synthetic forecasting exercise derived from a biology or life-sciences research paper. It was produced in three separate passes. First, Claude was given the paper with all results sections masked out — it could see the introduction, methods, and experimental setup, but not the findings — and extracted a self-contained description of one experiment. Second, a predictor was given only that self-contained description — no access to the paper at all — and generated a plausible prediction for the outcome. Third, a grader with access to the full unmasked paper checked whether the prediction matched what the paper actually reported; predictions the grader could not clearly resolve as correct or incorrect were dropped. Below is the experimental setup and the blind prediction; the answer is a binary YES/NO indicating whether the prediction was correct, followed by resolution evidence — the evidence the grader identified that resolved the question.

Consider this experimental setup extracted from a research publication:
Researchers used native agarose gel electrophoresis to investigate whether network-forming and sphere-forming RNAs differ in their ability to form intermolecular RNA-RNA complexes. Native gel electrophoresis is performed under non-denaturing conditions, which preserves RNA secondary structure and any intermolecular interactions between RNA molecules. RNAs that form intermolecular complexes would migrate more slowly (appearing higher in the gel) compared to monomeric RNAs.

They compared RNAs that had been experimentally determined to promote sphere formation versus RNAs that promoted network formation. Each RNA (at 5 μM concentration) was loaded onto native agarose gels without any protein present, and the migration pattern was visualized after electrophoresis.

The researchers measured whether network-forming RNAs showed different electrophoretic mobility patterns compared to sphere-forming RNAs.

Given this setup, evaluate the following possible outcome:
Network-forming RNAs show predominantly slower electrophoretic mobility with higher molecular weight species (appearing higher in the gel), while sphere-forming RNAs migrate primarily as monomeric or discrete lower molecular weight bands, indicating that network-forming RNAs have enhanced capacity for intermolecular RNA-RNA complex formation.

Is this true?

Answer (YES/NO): YES